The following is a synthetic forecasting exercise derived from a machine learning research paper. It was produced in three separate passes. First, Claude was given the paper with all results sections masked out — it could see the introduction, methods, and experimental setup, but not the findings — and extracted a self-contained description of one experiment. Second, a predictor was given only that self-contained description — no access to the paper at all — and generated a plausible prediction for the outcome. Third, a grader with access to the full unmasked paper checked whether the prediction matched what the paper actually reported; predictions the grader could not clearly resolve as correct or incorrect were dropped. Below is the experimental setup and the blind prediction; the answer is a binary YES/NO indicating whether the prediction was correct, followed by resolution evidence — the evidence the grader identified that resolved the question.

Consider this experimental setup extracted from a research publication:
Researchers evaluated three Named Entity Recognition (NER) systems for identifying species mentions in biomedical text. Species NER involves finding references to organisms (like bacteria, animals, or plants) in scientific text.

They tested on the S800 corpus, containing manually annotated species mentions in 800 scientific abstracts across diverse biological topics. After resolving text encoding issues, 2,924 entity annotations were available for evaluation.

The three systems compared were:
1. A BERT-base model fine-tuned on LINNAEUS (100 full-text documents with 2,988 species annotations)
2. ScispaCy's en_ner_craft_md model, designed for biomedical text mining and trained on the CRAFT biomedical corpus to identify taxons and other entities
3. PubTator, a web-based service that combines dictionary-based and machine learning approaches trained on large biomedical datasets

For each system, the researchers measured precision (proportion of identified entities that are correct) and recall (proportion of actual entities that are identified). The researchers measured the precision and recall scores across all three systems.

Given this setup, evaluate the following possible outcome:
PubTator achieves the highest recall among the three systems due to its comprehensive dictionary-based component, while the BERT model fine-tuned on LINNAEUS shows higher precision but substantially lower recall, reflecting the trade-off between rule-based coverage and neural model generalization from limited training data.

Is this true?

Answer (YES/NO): NO